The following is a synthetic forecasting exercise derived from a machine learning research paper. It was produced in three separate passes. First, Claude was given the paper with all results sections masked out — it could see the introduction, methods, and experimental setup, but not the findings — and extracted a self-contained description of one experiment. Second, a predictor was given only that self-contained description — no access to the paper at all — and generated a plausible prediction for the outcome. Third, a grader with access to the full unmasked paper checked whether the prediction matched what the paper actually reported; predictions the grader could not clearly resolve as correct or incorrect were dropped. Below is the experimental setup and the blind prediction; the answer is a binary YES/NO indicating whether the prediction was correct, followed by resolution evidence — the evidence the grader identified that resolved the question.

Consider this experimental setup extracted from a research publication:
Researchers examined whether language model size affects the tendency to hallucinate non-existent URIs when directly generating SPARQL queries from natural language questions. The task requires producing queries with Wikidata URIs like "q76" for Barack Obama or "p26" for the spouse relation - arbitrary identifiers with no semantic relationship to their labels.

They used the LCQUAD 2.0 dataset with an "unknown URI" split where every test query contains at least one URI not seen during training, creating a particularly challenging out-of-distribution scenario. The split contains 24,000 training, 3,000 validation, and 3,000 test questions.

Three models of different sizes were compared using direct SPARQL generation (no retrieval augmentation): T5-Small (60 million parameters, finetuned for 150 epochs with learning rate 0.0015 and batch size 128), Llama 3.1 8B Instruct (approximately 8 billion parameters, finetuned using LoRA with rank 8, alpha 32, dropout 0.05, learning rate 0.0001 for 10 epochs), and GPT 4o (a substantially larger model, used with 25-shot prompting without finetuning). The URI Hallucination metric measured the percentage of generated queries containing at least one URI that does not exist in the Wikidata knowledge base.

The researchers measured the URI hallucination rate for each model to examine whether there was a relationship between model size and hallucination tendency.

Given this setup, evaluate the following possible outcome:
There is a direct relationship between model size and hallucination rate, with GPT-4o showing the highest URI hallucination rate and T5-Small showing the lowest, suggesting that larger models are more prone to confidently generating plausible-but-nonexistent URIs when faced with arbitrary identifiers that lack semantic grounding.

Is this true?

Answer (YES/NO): NO